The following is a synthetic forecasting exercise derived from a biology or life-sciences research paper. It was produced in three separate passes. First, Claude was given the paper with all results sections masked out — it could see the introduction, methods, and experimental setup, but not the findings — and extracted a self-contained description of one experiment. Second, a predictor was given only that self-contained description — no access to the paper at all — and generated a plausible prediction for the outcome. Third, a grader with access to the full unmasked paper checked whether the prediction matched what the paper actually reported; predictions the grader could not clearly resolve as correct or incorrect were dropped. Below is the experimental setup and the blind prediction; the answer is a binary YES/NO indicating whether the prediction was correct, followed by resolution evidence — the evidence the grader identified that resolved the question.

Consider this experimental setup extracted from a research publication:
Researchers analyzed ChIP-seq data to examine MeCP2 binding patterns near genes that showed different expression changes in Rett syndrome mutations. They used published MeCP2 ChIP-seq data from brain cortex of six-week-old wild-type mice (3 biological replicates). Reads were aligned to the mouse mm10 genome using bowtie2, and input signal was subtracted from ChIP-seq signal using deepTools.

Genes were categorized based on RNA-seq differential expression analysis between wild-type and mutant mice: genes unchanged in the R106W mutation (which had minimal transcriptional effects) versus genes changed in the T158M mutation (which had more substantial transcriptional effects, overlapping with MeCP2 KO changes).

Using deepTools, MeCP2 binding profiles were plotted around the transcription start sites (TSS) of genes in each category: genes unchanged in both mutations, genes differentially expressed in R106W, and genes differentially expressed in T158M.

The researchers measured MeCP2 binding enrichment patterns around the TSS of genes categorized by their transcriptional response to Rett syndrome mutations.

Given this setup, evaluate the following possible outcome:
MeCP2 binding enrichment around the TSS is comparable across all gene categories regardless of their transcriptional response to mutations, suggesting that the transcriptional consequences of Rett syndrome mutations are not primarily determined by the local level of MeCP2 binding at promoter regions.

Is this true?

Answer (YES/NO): YES